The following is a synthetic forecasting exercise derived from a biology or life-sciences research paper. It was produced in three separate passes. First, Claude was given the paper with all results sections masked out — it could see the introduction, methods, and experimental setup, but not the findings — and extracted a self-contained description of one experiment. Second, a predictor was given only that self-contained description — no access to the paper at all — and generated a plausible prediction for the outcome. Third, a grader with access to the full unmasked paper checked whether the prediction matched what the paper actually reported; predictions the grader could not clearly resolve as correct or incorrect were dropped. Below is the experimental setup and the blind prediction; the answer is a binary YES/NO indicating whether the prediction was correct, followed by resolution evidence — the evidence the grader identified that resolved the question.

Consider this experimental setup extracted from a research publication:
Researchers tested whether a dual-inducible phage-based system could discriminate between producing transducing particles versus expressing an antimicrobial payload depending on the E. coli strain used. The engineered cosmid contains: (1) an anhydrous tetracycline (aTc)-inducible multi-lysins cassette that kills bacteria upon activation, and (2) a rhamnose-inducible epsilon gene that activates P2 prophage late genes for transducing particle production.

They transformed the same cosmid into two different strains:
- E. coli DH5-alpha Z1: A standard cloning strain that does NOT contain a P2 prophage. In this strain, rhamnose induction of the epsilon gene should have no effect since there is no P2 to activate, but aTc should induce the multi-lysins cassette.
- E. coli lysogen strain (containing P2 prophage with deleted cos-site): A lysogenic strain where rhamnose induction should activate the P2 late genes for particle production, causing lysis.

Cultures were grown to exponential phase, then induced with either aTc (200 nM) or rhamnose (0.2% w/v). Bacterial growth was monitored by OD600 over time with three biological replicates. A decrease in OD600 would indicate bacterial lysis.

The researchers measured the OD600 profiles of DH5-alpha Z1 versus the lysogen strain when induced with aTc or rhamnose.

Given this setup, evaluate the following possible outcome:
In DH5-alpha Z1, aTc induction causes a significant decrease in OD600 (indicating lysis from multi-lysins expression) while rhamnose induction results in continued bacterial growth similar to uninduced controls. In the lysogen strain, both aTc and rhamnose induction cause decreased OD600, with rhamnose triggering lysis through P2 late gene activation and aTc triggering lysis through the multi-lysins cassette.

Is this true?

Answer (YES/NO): YES